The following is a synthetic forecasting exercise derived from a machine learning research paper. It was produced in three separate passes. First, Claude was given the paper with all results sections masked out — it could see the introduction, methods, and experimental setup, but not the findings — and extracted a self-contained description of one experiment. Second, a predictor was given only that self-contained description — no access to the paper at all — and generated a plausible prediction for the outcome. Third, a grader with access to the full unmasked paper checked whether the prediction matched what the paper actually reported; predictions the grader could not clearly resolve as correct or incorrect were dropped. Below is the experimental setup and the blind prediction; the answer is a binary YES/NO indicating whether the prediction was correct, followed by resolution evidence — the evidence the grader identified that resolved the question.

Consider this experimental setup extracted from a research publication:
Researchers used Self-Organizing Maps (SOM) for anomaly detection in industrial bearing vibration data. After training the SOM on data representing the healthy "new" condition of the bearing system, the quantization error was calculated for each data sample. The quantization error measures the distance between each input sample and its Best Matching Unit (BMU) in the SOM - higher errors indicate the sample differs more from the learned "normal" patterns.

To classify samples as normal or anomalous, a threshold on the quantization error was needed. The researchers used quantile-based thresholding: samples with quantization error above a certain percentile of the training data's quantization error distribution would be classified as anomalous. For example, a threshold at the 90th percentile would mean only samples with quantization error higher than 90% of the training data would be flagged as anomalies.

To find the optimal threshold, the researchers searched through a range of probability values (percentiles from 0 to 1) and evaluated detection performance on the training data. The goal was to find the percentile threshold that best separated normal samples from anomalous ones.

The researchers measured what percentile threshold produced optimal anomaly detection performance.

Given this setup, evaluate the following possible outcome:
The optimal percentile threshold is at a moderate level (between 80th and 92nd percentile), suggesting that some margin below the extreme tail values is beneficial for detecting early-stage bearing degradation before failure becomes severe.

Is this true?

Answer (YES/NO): NO